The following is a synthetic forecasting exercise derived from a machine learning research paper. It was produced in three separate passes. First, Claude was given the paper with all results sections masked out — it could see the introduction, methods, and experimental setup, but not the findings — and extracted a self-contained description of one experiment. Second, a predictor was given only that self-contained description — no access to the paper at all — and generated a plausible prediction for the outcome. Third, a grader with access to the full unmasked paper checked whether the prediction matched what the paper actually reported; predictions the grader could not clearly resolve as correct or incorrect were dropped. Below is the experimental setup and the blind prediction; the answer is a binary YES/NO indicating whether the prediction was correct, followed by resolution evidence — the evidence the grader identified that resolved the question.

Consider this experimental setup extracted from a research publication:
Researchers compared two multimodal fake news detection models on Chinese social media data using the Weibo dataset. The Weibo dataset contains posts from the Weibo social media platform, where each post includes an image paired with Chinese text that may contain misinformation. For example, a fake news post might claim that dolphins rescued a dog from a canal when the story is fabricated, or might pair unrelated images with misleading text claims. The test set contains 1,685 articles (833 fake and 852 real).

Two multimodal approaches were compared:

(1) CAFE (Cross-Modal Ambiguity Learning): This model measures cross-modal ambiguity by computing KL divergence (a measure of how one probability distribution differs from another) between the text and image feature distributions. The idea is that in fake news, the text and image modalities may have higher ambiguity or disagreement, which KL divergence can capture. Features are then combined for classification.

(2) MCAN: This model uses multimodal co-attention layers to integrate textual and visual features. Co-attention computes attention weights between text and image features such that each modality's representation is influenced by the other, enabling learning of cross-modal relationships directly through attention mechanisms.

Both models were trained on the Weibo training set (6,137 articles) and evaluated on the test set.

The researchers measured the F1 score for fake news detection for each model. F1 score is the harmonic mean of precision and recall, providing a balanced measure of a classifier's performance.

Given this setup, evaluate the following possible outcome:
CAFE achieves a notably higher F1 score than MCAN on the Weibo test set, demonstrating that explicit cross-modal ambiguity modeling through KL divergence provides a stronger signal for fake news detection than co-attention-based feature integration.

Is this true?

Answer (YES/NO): NO